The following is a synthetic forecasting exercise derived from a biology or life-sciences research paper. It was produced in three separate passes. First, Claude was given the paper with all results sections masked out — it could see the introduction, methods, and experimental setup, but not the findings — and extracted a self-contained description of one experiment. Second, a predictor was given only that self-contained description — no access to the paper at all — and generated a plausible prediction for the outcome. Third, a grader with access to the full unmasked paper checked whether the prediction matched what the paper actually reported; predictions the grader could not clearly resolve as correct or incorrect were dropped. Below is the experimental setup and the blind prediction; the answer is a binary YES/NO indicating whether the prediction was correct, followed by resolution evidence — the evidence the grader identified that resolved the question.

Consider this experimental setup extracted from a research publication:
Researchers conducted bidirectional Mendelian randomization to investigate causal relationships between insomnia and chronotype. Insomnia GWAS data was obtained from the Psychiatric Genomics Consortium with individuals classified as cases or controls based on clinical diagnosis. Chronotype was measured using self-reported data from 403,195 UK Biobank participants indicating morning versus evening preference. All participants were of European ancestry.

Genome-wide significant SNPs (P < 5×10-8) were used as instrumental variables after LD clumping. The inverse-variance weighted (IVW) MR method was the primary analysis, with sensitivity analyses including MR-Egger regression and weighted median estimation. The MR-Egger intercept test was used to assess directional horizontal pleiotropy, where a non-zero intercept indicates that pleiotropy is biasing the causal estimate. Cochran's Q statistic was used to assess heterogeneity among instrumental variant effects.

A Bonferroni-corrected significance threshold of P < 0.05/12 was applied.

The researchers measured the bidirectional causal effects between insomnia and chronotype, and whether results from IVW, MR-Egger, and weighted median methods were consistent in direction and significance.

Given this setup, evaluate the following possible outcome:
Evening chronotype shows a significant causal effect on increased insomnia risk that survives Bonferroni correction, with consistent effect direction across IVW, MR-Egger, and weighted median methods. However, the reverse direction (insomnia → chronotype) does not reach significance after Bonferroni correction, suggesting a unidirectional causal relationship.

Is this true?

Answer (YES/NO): NO